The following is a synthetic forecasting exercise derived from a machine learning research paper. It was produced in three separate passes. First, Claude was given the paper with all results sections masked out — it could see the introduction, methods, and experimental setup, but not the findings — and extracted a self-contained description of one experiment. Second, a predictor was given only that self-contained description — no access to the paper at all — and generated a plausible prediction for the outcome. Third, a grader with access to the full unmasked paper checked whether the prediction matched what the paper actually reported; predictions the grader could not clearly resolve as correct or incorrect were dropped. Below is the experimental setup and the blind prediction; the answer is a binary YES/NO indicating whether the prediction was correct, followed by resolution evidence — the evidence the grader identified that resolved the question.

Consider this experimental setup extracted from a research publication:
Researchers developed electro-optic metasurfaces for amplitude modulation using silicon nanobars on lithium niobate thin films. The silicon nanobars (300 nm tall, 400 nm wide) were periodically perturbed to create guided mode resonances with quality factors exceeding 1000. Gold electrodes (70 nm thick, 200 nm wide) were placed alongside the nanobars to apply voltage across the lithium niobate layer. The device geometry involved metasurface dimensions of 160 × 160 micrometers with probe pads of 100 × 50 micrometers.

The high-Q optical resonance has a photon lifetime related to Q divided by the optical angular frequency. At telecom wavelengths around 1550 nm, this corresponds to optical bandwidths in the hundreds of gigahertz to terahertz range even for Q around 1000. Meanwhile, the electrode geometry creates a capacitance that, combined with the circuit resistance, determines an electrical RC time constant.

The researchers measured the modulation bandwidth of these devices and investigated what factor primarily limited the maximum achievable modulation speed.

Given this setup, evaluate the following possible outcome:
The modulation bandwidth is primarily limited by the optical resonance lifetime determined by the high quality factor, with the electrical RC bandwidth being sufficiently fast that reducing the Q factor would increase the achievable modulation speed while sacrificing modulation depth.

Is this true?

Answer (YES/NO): NO